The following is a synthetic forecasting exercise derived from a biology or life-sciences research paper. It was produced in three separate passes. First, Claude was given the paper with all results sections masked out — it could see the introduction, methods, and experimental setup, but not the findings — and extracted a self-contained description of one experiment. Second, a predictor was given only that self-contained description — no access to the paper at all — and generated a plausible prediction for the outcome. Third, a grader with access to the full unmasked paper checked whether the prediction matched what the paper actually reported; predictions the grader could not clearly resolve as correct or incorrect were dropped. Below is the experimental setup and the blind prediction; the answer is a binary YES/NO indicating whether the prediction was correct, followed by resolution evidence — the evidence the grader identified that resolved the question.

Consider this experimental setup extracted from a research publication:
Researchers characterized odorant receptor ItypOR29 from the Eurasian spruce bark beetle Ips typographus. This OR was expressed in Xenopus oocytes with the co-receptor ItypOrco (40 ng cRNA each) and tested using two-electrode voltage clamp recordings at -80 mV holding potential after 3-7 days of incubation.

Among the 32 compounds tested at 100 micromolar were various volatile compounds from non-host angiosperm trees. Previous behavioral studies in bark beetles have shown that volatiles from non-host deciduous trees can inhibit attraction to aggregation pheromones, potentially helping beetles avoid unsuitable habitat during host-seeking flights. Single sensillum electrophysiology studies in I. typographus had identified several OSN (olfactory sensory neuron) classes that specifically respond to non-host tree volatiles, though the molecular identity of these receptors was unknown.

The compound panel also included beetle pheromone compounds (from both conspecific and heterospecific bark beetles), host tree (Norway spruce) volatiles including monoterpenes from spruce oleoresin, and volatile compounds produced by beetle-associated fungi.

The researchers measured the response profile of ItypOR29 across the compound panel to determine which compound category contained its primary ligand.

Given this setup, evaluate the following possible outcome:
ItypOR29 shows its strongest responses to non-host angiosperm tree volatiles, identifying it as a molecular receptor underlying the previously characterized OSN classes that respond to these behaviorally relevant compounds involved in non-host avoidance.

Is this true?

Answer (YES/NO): NO